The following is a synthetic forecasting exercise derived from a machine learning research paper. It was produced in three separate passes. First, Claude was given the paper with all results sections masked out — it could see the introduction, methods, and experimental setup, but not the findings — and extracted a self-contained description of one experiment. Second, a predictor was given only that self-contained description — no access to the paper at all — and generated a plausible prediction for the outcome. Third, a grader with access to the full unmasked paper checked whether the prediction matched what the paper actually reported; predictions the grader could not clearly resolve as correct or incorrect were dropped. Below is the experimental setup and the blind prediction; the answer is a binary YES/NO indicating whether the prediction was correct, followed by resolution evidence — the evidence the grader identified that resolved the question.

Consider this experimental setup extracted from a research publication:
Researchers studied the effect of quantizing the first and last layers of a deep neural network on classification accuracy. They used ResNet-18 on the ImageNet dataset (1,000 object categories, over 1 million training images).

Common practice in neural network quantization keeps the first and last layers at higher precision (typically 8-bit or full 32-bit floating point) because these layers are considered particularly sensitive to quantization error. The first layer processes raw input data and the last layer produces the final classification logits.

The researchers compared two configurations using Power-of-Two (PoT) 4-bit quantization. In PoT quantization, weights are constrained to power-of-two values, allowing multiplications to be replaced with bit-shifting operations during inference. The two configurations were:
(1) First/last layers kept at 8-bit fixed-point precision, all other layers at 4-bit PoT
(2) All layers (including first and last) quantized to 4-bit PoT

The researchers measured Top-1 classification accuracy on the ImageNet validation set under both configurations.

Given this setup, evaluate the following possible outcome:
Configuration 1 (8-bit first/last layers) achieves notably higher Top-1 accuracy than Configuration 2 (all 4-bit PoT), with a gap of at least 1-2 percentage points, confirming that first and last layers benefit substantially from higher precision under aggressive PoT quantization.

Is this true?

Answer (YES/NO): YES